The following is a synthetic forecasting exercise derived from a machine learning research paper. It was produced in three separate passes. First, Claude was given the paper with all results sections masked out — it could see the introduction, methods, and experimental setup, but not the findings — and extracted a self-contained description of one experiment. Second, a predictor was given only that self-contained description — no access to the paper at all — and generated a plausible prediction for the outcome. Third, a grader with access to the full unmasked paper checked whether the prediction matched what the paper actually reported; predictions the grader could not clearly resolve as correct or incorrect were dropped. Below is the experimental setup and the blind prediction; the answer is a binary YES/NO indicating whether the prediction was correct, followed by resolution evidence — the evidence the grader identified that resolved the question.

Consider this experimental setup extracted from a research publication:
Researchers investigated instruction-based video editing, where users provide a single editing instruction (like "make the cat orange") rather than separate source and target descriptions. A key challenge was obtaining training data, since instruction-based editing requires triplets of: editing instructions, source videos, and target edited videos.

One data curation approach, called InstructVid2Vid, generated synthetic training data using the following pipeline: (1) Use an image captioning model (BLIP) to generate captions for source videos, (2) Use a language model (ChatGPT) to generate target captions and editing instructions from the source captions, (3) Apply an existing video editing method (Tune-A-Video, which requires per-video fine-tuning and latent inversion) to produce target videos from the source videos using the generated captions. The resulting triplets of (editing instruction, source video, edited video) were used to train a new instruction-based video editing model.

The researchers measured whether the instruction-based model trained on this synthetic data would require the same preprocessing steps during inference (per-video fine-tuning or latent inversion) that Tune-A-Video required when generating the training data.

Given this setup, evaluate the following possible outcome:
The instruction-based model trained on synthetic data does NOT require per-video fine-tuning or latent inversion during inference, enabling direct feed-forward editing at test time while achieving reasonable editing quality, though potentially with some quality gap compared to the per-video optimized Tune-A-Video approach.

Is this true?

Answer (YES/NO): YES